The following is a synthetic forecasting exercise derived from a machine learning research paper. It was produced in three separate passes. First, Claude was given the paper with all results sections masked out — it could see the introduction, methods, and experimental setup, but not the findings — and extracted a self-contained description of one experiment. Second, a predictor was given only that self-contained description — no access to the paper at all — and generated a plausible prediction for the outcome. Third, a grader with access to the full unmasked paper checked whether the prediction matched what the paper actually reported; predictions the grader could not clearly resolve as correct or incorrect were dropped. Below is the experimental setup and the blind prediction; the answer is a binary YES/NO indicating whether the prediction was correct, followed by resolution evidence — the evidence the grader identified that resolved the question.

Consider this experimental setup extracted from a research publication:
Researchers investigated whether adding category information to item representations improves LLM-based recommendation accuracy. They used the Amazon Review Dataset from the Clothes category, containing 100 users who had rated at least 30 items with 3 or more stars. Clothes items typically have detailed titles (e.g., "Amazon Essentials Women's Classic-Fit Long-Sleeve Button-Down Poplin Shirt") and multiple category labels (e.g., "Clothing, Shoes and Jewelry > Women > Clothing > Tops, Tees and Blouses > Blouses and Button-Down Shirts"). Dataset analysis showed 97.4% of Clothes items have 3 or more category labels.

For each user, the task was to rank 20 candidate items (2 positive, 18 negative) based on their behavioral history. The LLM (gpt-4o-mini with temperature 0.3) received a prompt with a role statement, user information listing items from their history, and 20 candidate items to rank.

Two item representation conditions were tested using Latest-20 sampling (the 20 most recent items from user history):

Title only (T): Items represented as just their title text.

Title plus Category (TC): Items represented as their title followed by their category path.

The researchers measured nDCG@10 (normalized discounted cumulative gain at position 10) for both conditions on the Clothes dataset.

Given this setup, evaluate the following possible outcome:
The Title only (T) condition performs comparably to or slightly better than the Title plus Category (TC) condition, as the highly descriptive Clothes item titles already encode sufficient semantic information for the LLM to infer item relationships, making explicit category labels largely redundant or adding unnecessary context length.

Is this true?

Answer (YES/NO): YES